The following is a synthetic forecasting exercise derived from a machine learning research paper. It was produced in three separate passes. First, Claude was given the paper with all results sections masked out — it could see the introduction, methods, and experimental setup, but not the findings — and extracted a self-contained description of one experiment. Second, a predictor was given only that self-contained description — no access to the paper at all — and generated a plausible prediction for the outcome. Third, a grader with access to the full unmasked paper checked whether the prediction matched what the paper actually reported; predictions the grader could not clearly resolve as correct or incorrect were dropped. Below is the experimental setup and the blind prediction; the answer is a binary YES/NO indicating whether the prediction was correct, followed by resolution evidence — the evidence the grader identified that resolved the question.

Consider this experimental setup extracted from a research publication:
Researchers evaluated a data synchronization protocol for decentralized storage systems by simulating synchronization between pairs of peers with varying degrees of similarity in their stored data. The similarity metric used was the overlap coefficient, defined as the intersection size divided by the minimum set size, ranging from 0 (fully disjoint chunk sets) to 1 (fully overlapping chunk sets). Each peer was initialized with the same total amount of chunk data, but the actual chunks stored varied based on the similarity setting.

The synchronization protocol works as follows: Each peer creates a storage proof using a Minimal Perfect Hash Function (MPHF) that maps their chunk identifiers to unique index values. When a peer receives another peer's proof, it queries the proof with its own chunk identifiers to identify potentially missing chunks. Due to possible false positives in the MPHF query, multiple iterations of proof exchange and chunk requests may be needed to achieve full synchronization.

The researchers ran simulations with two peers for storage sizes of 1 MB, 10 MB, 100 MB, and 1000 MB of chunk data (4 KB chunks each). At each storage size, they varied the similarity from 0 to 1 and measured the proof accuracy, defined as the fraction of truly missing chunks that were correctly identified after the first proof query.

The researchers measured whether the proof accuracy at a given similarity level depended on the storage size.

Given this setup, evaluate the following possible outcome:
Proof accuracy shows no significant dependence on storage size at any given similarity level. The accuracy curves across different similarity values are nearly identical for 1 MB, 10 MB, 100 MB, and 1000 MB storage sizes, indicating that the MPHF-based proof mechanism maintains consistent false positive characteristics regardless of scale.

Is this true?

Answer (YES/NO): YES